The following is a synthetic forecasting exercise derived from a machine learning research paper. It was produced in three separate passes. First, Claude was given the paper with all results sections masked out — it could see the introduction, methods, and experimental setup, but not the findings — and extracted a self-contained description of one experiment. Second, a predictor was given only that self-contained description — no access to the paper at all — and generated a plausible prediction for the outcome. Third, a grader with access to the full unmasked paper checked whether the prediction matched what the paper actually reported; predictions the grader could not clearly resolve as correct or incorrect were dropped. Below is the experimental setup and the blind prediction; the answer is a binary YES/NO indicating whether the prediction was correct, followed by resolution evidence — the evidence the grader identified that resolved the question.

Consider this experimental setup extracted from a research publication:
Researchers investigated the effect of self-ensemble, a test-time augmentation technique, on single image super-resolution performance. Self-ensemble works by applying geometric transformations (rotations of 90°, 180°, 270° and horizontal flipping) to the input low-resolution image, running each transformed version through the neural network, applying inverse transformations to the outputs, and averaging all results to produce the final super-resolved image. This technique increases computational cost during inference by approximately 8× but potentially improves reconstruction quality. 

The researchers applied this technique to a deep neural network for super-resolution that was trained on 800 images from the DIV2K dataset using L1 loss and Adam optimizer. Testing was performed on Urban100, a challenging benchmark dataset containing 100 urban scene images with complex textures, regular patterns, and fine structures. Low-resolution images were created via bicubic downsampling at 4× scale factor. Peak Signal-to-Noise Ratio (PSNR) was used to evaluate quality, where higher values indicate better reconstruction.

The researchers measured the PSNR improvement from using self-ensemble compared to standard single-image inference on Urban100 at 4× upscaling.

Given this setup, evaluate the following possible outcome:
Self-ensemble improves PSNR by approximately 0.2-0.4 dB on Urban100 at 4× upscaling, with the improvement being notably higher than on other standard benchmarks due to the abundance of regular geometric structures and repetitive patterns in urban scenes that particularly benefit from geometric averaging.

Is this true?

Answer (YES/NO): YES